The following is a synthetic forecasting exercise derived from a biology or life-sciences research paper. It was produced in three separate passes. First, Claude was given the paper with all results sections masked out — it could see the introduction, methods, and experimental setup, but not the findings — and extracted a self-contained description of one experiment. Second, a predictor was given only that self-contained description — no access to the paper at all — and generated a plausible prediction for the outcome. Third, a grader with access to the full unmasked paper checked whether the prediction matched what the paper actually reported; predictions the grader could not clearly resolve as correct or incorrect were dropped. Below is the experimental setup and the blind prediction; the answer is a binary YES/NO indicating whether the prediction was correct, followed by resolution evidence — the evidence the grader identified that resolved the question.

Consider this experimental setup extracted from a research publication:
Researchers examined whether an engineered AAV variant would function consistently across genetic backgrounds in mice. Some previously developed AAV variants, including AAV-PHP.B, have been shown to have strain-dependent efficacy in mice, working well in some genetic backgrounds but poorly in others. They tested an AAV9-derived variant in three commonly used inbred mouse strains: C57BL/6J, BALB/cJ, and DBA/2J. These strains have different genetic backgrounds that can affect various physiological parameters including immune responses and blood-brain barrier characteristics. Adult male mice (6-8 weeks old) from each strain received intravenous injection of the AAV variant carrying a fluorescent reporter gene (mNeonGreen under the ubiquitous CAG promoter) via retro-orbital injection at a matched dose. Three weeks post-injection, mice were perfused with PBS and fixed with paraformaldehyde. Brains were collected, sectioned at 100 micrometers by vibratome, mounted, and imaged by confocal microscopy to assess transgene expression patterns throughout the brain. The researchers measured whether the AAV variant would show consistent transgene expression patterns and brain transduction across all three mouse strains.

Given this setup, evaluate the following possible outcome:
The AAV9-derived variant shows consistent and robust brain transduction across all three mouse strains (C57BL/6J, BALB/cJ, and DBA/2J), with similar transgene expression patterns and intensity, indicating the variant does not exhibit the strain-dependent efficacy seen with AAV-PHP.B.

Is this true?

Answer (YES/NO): NO